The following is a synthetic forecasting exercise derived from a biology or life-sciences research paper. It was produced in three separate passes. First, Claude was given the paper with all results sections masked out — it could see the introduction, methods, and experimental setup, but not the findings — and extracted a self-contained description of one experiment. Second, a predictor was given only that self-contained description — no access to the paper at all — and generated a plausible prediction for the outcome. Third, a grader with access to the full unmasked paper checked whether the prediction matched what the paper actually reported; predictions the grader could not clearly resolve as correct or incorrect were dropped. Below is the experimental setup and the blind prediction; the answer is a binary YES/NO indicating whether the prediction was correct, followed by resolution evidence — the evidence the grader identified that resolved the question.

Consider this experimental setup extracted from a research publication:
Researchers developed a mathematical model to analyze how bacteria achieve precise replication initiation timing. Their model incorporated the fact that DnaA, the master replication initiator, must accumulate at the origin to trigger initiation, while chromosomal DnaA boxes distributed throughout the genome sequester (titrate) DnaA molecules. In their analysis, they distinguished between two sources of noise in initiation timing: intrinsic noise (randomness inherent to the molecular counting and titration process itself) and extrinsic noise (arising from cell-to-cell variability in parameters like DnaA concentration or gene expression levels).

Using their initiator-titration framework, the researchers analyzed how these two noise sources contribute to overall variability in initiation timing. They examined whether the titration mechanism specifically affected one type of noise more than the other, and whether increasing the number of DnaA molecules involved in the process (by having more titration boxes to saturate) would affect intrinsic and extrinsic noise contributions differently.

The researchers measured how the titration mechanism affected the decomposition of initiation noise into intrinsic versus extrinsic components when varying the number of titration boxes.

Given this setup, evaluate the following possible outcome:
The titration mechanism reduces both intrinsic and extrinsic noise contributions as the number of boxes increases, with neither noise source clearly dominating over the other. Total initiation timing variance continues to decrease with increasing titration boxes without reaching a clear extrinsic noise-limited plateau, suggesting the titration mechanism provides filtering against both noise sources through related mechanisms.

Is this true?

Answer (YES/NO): NO